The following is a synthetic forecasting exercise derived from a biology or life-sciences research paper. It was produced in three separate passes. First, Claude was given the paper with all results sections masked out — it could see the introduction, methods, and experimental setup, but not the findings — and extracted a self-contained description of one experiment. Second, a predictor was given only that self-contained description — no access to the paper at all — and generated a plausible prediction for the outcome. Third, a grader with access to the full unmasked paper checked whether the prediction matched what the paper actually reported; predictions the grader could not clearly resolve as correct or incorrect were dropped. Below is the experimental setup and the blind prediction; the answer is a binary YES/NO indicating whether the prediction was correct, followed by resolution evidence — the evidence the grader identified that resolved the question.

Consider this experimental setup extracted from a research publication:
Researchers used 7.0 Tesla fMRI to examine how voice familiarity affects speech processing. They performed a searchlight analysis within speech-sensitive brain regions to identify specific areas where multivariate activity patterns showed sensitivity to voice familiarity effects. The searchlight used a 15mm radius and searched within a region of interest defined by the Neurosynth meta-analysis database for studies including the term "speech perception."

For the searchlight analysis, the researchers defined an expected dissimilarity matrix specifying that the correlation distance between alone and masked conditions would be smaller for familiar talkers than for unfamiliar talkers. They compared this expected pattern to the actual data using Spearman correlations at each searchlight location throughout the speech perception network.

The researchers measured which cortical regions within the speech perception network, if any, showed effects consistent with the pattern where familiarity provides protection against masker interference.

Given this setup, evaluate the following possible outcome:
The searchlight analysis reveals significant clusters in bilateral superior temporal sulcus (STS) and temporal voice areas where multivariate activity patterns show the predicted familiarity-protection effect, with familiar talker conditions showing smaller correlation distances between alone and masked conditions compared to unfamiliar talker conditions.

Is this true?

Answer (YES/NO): NO